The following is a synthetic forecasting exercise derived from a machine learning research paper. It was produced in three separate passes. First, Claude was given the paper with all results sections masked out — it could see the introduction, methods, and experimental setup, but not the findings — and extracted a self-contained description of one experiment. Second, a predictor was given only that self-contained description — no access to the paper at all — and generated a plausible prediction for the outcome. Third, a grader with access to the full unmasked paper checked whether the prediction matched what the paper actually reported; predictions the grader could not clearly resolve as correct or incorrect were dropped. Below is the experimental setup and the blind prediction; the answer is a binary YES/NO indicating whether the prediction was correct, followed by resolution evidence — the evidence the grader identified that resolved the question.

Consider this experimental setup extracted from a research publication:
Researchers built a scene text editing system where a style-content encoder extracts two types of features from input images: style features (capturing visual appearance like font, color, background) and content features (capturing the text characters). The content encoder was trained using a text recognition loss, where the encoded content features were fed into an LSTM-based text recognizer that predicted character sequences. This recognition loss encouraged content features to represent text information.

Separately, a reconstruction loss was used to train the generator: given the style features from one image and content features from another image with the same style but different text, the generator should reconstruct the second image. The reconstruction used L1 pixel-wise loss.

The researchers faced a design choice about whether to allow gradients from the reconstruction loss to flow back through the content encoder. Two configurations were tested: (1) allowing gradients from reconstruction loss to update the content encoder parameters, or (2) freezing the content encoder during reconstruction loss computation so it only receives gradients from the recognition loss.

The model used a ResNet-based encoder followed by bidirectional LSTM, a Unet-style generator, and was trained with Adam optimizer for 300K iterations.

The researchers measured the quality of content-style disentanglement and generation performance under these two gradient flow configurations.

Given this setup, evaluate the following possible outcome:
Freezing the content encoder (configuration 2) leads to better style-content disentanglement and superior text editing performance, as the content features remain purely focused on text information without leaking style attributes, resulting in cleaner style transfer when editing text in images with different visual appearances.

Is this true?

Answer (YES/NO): NO